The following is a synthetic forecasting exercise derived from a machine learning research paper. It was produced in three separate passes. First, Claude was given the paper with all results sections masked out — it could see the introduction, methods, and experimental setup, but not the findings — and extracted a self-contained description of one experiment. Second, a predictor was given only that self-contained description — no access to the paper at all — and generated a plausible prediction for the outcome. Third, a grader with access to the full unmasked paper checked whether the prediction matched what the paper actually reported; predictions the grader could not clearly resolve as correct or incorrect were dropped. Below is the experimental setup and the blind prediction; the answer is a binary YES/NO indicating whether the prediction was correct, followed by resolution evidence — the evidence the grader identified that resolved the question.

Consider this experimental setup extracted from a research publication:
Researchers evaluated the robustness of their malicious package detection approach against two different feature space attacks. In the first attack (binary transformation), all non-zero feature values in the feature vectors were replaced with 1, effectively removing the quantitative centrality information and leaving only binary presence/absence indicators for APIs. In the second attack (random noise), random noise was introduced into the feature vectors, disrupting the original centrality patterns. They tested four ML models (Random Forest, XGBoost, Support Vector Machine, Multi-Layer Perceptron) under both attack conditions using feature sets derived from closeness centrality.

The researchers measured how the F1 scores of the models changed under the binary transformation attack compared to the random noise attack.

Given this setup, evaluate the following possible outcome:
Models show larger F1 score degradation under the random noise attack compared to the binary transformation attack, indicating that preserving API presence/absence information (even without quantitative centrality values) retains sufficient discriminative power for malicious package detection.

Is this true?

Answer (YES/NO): YES